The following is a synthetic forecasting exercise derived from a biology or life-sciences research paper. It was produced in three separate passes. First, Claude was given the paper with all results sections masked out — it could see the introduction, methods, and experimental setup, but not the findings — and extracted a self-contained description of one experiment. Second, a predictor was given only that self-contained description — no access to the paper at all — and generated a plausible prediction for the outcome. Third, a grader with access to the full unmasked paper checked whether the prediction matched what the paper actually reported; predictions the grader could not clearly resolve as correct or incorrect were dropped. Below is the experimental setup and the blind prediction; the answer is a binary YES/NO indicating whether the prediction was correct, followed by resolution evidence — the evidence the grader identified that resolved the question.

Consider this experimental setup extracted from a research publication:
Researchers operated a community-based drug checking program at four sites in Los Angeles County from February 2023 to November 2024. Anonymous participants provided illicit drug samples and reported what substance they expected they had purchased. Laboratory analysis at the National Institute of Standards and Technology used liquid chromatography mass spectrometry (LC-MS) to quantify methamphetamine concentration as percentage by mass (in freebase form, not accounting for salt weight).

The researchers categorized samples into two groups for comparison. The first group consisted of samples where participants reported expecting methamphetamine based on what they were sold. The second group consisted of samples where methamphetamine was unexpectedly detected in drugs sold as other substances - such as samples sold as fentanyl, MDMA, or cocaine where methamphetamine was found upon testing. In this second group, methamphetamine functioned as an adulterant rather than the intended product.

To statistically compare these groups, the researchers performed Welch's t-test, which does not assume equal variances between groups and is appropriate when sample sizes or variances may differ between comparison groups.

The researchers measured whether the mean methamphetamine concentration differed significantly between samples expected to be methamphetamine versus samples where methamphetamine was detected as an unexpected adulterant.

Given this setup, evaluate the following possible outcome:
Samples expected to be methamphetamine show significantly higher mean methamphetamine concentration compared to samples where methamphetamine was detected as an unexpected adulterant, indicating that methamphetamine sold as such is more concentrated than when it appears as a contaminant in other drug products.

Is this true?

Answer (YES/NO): YES